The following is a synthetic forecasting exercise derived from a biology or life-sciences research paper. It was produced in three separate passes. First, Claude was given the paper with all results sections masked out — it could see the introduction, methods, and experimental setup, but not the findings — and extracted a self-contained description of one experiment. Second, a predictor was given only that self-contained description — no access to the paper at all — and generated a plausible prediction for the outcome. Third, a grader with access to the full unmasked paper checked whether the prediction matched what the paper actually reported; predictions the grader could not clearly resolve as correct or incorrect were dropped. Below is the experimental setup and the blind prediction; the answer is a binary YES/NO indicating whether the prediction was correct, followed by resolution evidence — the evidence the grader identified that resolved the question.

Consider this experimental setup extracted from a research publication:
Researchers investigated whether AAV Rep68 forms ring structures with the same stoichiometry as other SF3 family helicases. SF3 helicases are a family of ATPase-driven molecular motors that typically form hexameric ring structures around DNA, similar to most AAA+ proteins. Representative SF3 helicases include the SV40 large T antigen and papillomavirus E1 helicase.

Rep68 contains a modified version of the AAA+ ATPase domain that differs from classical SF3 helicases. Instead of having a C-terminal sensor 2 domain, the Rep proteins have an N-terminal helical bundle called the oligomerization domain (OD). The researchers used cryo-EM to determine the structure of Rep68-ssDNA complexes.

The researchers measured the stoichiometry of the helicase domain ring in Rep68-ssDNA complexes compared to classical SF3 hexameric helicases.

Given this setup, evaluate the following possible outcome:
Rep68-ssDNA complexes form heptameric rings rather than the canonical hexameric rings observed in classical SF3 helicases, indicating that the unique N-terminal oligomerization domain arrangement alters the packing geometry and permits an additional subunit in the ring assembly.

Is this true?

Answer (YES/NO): YES